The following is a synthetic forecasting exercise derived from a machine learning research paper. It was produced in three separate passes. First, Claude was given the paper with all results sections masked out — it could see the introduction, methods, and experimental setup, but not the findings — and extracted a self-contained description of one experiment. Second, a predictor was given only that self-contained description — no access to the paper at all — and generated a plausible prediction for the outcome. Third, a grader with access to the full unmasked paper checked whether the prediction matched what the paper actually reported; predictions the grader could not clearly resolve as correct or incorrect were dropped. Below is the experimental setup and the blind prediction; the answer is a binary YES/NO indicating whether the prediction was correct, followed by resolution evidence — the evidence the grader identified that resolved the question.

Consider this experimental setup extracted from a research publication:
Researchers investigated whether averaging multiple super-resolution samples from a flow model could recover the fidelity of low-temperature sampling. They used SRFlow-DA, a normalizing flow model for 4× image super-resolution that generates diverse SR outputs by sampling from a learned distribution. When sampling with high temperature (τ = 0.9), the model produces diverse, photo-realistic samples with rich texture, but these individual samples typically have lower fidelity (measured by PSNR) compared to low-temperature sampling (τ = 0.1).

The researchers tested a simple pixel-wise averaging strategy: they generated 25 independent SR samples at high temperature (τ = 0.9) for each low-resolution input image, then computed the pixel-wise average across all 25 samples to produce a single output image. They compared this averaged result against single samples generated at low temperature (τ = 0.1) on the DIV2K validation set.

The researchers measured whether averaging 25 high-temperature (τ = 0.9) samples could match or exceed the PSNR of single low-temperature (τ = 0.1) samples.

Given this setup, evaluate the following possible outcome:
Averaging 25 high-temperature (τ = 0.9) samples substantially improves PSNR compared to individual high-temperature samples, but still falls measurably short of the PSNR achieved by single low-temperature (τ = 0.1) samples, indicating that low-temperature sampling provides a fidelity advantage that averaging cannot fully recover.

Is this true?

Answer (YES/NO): NO